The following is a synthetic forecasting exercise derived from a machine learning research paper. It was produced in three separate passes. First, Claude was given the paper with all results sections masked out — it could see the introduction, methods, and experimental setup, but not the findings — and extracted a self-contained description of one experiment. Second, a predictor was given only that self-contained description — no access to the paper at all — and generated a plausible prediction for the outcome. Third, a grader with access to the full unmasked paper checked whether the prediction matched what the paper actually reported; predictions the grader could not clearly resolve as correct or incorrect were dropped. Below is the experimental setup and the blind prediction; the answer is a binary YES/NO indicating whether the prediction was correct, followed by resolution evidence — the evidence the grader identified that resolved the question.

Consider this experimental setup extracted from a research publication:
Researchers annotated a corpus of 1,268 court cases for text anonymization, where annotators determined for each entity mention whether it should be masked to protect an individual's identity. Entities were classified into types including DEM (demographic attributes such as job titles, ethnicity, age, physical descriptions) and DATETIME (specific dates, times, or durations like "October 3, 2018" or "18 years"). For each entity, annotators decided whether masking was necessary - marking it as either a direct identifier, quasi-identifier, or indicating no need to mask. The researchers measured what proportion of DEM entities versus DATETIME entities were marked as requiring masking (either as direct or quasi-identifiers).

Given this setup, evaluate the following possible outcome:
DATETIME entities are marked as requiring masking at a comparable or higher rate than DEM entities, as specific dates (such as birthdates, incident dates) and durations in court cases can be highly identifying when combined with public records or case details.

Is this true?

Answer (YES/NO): YES